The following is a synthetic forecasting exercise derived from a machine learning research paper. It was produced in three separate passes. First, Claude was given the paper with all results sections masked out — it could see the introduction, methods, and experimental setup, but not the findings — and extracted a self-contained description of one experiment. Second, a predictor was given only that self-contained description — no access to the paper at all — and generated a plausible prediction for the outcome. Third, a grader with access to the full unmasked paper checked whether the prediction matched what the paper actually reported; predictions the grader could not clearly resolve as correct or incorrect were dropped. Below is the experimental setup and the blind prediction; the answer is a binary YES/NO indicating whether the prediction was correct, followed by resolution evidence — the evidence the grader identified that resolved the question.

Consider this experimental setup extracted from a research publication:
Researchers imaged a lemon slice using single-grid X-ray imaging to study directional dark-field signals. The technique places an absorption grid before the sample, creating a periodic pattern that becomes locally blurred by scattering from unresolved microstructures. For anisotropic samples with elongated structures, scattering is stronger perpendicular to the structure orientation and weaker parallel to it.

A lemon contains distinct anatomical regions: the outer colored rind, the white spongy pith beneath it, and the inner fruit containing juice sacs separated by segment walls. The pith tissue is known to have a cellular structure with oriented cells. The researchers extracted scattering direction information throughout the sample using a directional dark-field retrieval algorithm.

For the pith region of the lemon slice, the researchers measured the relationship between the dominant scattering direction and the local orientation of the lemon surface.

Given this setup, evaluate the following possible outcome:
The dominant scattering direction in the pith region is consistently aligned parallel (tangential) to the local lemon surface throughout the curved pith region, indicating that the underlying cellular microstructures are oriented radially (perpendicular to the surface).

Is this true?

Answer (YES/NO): NO